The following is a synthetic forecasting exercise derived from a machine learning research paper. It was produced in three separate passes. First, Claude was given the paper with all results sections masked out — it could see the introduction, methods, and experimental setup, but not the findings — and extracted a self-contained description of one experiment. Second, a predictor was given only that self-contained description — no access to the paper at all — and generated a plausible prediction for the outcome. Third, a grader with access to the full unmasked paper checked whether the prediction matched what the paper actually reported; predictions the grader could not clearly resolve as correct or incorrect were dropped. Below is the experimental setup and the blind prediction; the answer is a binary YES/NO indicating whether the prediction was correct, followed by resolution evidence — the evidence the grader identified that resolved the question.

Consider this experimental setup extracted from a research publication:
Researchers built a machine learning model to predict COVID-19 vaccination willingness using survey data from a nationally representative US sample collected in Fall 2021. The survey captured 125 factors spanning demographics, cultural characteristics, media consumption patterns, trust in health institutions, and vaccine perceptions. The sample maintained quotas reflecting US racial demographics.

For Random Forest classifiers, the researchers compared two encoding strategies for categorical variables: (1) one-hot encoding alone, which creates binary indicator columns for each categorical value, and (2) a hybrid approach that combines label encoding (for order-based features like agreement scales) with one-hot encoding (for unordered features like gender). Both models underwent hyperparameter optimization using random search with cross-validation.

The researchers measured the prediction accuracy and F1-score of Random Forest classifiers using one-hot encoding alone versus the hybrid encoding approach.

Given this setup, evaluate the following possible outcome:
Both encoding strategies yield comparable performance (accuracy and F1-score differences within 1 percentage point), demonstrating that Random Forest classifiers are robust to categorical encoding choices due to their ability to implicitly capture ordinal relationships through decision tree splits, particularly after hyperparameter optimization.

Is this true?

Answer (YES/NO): NO